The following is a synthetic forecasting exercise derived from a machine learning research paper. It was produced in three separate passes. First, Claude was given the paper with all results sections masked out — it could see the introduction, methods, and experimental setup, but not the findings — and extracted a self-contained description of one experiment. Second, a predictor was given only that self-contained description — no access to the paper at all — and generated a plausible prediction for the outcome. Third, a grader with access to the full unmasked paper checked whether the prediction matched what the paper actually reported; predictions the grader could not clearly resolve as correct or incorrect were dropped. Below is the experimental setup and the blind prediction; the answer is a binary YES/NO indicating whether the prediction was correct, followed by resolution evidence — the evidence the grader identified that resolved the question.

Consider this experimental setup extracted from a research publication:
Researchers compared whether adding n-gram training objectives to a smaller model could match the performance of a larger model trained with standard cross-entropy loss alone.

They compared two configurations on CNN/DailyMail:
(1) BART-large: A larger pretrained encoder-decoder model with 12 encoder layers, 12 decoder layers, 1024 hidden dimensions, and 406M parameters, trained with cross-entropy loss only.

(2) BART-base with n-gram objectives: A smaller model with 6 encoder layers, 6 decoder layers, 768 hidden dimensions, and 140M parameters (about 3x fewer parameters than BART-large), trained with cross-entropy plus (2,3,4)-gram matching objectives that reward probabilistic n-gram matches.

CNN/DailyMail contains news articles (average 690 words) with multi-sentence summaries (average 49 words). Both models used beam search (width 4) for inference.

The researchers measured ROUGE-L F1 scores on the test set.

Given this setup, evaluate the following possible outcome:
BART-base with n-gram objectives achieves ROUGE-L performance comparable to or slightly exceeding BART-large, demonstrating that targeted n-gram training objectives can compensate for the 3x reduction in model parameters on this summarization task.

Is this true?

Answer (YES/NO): YES